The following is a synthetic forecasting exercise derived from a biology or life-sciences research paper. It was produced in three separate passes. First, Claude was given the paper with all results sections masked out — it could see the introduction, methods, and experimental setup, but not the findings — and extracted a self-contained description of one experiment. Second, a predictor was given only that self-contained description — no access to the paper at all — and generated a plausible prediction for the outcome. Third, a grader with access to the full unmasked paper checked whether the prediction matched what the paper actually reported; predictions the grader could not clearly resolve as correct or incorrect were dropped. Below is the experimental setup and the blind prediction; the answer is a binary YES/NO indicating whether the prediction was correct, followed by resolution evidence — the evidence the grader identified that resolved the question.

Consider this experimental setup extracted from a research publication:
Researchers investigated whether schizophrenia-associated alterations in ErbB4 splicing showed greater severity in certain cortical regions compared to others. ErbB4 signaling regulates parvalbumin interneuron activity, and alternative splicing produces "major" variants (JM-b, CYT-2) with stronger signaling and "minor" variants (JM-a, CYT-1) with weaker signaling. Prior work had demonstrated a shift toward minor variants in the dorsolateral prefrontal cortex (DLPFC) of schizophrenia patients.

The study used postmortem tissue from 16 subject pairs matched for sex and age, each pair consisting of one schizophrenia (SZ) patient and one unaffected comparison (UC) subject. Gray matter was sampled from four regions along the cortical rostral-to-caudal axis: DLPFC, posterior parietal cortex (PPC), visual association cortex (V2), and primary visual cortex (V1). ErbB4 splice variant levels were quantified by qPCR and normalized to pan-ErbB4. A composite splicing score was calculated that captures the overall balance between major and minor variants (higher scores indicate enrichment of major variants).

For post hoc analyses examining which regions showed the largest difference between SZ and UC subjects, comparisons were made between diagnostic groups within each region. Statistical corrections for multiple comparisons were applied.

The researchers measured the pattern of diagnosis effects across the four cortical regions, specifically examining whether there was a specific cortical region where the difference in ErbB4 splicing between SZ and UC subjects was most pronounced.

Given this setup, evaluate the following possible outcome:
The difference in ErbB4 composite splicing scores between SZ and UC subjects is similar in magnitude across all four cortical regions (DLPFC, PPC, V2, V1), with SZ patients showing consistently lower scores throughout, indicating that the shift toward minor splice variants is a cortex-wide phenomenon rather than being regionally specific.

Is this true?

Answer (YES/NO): NO